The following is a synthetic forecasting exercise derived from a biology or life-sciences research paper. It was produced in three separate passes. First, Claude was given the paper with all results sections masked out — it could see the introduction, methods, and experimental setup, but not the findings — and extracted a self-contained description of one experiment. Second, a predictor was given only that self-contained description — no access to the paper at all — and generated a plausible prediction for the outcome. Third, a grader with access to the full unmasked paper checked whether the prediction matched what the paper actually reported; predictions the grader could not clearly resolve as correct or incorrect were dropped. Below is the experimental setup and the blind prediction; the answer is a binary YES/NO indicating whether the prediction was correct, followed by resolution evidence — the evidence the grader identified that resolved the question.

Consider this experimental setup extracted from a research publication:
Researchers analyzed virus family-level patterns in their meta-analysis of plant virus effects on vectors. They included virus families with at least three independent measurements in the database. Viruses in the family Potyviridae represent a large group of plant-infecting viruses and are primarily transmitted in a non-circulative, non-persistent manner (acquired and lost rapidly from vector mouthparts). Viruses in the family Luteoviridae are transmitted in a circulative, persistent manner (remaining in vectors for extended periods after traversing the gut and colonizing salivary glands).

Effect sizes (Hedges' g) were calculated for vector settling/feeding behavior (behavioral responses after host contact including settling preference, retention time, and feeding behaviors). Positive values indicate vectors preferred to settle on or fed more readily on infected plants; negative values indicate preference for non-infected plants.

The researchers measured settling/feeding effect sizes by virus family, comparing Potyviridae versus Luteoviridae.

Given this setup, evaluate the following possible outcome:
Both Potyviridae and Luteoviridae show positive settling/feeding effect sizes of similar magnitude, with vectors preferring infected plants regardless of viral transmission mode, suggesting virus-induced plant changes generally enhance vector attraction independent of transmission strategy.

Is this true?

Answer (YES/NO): NO